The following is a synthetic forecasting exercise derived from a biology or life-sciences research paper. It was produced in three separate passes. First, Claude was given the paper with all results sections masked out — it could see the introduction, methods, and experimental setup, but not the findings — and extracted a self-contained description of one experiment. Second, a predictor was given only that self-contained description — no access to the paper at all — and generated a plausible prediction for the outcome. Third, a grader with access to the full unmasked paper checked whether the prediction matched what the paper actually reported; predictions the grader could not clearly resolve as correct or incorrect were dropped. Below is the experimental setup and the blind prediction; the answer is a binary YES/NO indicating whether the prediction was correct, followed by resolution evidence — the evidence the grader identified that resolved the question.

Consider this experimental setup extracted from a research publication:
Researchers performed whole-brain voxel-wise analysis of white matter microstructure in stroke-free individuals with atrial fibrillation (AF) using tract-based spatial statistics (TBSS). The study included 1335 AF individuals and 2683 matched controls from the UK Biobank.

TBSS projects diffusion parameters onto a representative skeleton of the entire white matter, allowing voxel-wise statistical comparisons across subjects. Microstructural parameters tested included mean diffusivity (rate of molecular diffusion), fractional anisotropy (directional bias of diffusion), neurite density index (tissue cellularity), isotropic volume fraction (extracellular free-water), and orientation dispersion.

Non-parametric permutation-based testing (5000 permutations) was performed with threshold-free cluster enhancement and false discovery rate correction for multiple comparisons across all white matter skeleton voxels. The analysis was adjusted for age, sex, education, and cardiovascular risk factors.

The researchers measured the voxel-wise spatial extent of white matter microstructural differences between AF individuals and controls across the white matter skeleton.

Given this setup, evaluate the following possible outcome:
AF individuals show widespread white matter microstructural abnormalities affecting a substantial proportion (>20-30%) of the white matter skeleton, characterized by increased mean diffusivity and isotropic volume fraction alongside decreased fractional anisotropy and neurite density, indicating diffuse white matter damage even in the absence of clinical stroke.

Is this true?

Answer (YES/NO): NO